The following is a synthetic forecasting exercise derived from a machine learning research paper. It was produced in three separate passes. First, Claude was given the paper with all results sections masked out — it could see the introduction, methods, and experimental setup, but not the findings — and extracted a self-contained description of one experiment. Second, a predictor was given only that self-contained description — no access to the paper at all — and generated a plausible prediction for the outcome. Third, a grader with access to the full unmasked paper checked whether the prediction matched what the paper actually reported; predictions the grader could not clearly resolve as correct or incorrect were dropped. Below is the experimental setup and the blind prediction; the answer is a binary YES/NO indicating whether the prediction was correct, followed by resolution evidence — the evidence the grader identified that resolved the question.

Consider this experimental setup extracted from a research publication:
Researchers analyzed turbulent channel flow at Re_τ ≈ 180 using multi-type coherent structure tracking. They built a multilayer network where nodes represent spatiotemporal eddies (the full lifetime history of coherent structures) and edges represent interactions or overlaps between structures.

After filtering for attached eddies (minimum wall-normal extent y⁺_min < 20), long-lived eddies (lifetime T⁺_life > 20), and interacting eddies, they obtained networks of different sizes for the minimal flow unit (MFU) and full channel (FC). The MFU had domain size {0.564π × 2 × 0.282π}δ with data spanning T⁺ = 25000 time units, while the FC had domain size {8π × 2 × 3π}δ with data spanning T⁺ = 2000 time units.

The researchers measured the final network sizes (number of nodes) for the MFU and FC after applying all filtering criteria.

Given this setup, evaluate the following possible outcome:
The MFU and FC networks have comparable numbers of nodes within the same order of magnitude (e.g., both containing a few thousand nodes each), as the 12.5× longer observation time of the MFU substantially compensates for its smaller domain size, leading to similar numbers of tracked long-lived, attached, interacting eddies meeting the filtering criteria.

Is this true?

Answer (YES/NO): NO